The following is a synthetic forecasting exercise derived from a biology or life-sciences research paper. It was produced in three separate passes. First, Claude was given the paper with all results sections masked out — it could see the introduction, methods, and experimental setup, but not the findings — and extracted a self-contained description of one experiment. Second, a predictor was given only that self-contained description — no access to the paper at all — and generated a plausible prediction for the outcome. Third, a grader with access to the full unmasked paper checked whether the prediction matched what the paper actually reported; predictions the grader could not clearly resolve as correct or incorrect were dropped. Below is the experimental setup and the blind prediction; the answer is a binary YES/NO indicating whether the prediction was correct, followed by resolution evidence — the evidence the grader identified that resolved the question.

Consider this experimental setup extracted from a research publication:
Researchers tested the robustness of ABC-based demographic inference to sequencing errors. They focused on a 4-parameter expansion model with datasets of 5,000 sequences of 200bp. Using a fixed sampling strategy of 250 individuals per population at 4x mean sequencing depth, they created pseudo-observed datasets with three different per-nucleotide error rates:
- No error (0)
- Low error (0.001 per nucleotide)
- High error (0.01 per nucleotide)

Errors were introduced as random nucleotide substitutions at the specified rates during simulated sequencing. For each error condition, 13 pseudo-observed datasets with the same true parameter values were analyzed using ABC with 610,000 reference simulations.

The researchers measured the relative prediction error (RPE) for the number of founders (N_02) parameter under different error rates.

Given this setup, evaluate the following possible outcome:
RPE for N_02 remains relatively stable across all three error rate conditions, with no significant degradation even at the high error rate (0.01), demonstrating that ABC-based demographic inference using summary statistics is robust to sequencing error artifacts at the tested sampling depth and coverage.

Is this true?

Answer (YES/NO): NO